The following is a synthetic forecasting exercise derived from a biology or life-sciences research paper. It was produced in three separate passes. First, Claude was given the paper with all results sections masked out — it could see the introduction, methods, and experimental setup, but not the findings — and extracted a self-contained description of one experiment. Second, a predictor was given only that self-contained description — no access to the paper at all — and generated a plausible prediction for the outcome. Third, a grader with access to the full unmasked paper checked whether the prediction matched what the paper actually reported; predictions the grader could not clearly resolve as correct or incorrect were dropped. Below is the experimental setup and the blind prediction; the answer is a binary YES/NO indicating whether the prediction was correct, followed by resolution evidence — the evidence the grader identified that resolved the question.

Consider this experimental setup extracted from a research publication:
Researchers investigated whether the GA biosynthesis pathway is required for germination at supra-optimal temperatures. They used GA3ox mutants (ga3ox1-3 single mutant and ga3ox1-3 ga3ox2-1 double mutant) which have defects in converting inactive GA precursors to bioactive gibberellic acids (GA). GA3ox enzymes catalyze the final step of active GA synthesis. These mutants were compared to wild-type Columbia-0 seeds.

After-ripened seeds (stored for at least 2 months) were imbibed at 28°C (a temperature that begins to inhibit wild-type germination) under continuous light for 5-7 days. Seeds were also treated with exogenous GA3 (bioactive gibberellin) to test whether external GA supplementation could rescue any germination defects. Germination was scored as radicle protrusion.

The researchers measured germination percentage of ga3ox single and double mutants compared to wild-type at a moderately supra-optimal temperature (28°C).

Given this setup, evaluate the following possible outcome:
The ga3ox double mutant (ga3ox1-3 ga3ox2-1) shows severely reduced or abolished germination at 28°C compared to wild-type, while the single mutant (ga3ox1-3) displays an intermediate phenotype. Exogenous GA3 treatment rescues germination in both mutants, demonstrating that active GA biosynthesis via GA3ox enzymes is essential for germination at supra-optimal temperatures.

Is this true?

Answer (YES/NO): NO